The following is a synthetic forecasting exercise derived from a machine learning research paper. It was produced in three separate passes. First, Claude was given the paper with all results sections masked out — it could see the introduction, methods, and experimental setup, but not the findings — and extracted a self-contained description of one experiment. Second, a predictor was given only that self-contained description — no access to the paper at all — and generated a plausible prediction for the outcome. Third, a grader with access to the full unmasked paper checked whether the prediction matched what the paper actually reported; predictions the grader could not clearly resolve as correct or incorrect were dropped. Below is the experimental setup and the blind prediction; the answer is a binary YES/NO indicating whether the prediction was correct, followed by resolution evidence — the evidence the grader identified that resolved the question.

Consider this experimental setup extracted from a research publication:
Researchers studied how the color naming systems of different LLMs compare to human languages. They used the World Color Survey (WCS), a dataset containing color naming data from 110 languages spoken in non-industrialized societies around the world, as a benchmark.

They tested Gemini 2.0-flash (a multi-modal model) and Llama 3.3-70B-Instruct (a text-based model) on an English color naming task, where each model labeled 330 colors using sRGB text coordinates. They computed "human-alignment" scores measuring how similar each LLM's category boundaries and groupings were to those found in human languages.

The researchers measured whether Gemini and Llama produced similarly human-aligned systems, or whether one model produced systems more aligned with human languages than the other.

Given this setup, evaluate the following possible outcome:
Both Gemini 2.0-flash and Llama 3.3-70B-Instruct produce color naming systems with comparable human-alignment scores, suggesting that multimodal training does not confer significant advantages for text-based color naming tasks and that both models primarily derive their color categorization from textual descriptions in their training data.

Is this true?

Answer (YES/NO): NO